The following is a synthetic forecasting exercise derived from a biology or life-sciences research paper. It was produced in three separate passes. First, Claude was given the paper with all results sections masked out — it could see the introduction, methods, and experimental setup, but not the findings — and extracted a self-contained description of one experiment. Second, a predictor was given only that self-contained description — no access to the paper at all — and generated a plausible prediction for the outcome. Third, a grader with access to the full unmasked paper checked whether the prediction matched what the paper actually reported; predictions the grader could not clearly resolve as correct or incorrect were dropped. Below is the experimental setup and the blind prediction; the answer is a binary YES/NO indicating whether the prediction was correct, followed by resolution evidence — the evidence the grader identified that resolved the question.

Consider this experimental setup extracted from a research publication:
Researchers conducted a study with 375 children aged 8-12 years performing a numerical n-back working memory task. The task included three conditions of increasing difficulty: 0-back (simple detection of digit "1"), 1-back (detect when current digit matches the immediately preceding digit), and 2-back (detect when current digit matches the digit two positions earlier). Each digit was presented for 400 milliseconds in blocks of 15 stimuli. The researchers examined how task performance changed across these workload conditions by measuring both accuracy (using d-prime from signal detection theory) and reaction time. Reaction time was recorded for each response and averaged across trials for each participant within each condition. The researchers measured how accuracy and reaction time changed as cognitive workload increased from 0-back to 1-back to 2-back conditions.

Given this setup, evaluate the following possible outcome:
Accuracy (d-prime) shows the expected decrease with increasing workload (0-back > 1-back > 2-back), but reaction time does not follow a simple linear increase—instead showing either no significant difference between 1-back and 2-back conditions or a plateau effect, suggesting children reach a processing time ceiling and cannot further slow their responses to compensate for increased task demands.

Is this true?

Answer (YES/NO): NO